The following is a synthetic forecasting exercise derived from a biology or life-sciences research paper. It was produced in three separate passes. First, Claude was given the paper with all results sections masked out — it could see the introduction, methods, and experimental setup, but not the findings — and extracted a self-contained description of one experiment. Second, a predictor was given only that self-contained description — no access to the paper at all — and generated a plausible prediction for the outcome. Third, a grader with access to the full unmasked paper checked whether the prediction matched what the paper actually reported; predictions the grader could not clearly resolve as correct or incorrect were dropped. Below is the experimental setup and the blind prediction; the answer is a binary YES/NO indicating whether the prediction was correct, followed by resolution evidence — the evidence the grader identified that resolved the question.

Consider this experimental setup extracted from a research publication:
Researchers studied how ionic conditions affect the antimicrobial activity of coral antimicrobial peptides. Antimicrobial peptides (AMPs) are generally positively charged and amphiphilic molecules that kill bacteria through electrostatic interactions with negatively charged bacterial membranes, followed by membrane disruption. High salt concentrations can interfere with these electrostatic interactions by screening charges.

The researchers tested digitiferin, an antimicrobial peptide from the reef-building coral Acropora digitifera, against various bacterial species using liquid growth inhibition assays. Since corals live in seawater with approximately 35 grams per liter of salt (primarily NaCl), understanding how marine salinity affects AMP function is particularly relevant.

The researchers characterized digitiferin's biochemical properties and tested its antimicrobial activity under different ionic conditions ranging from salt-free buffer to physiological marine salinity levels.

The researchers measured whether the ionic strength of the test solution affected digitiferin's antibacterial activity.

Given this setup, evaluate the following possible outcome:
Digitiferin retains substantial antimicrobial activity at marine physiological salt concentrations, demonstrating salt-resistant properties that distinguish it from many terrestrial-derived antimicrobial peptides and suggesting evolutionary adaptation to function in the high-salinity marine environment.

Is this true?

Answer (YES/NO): NO